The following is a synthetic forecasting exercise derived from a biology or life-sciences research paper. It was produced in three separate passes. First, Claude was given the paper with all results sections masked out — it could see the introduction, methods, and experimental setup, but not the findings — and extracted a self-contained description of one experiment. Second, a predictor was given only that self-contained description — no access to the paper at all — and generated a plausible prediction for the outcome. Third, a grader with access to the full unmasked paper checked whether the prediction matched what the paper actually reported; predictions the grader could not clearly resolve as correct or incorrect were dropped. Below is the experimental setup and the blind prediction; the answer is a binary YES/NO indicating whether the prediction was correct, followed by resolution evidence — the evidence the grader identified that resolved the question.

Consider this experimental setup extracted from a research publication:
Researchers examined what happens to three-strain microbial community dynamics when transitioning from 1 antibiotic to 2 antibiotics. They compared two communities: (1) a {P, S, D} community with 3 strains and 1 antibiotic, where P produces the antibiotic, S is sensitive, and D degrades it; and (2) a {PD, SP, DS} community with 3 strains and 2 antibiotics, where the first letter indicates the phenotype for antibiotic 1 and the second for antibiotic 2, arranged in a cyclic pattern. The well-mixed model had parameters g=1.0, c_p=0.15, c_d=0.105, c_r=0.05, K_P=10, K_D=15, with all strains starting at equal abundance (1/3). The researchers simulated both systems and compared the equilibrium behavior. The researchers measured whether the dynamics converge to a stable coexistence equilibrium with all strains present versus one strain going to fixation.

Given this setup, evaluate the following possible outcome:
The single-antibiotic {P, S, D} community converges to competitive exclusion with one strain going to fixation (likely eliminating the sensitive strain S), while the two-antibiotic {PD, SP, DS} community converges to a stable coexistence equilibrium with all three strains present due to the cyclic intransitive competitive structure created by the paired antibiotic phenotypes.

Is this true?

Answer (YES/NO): NO